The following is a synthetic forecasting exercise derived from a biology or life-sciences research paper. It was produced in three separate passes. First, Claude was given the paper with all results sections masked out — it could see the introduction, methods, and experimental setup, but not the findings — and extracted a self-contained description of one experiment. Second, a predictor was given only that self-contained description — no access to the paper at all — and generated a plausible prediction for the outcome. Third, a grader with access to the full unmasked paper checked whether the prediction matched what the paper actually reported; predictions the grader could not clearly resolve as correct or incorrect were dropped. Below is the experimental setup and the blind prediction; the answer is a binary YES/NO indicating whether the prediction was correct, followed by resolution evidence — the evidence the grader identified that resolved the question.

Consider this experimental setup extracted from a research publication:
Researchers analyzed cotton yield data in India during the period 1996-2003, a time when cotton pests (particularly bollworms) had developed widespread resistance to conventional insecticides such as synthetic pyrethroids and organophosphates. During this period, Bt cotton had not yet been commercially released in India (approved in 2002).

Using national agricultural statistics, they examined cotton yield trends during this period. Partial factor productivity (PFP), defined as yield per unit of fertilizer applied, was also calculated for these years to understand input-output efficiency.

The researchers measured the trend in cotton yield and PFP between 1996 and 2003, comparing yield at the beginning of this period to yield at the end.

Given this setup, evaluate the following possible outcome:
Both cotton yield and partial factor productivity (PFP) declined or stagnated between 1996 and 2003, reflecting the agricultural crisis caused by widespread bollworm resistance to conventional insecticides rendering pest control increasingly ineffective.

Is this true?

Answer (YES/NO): YES